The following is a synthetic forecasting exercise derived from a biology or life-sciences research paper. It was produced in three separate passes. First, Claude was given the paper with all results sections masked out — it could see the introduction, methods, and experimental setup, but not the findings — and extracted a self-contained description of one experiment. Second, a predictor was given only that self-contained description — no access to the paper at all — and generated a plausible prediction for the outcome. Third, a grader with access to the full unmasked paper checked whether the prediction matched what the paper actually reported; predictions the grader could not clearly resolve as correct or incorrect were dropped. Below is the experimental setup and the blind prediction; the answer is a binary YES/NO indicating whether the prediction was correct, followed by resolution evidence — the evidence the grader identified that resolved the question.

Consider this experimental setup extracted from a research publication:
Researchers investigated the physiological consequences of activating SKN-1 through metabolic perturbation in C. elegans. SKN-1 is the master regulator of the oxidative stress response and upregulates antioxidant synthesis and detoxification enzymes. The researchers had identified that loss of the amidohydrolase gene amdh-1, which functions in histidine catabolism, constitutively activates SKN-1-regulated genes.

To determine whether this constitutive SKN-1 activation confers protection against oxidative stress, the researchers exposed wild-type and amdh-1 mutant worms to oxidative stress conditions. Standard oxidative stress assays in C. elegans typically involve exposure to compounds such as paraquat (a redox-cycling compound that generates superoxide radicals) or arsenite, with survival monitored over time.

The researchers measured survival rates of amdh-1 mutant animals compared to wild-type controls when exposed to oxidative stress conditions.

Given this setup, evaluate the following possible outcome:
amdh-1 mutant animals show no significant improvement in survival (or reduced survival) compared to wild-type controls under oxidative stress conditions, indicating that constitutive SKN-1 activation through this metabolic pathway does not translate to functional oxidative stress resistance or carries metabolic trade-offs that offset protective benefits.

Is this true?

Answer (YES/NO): NO